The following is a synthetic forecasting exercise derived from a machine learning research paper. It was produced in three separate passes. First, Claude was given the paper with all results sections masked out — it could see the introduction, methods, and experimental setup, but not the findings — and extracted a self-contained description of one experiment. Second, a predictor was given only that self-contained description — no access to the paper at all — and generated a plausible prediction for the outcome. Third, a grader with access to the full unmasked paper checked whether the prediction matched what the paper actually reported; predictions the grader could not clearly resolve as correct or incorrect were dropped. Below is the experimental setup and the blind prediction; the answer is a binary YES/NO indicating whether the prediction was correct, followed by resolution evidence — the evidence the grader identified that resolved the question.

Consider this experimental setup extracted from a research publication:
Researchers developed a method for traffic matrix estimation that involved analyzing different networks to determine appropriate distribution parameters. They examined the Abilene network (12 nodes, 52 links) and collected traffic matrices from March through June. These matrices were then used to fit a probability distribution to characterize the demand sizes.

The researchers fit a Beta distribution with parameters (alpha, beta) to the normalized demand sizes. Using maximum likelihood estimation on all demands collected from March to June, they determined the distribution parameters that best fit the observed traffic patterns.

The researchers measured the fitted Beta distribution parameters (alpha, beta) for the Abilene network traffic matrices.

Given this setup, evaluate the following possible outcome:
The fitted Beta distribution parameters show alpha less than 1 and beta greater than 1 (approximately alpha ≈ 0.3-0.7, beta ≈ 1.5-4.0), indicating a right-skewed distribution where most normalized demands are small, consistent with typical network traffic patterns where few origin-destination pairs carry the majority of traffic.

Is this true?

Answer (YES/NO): NO